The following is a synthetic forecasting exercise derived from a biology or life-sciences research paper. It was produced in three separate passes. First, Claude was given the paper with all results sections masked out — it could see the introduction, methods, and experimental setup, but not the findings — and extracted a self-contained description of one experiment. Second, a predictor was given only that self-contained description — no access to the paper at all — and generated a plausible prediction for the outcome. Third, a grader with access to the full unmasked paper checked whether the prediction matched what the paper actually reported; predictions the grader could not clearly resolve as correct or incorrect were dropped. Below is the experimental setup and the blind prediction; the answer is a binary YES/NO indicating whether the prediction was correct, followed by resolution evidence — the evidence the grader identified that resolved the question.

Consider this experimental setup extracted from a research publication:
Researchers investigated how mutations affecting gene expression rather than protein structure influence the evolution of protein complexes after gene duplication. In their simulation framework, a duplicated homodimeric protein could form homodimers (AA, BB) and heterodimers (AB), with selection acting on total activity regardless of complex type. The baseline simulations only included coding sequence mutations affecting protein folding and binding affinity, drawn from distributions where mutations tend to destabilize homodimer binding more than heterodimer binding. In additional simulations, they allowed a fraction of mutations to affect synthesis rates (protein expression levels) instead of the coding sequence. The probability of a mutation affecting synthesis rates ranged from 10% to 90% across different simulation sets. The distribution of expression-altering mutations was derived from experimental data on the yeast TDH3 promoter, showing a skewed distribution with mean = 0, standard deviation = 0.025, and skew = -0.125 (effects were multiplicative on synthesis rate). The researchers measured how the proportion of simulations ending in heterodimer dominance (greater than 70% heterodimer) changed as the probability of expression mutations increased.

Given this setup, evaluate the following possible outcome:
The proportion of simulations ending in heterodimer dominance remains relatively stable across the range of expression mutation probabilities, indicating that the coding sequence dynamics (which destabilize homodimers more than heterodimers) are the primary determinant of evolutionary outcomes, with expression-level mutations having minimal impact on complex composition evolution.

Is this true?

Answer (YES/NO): NO